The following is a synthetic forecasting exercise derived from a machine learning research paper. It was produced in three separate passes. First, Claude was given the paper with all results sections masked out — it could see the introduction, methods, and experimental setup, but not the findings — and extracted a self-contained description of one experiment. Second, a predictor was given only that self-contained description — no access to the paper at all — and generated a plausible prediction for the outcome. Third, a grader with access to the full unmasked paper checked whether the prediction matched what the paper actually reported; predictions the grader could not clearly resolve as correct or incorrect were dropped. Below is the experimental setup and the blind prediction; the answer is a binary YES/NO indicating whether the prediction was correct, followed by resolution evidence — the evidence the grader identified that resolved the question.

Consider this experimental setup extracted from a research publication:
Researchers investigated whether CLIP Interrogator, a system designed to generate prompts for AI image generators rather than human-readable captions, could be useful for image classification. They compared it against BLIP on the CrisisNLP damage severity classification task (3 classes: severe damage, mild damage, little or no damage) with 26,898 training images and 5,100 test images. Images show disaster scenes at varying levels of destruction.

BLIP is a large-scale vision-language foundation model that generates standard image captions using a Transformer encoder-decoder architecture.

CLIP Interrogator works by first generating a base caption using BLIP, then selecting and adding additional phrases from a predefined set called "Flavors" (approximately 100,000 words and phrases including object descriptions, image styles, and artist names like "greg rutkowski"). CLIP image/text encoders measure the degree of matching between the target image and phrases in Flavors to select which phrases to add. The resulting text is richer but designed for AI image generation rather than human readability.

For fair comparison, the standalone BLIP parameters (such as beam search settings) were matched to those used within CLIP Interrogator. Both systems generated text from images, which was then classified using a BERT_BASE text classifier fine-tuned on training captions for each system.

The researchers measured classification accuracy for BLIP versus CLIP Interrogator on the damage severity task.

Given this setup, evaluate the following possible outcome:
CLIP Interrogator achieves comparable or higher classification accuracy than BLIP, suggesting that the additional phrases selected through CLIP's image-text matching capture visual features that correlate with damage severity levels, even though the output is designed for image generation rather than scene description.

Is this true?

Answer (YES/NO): YES